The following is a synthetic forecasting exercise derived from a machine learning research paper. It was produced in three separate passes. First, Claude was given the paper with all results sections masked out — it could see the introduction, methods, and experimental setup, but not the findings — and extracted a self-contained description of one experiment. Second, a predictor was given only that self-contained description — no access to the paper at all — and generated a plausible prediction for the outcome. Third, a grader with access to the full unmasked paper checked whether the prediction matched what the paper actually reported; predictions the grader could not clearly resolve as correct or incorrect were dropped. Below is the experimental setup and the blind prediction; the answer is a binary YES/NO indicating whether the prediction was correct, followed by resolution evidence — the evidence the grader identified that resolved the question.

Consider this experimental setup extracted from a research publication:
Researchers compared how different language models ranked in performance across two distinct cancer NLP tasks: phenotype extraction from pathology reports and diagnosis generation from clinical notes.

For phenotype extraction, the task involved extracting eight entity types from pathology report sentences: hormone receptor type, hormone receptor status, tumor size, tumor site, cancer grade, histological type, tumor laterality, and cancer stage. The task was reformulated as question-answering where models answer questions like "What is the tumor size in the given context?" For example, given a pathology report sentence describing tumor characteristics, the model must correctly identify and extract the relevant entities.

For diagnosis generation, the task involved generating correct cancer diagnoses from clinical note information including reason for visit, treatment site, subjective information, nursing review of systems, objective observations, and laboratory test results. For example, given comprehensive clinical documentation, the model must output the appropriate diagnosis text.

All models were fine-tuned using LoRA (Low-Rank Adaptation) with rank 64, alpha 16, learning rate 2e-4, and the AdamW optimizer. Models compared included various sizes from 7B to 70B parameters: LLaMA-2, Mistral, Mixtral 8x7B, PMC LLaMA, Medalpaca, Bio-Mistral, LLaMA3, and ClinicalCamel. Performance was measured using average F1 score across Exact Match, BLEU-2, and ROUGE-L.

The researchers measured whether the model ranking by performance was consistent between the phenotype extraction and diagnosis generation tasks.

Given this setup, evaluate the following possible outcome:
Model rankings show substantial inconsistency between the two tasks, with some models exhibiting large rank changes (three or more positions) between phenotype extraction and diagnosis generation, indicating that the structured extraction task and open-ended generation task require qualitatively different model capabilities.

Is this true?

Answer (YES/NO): YES